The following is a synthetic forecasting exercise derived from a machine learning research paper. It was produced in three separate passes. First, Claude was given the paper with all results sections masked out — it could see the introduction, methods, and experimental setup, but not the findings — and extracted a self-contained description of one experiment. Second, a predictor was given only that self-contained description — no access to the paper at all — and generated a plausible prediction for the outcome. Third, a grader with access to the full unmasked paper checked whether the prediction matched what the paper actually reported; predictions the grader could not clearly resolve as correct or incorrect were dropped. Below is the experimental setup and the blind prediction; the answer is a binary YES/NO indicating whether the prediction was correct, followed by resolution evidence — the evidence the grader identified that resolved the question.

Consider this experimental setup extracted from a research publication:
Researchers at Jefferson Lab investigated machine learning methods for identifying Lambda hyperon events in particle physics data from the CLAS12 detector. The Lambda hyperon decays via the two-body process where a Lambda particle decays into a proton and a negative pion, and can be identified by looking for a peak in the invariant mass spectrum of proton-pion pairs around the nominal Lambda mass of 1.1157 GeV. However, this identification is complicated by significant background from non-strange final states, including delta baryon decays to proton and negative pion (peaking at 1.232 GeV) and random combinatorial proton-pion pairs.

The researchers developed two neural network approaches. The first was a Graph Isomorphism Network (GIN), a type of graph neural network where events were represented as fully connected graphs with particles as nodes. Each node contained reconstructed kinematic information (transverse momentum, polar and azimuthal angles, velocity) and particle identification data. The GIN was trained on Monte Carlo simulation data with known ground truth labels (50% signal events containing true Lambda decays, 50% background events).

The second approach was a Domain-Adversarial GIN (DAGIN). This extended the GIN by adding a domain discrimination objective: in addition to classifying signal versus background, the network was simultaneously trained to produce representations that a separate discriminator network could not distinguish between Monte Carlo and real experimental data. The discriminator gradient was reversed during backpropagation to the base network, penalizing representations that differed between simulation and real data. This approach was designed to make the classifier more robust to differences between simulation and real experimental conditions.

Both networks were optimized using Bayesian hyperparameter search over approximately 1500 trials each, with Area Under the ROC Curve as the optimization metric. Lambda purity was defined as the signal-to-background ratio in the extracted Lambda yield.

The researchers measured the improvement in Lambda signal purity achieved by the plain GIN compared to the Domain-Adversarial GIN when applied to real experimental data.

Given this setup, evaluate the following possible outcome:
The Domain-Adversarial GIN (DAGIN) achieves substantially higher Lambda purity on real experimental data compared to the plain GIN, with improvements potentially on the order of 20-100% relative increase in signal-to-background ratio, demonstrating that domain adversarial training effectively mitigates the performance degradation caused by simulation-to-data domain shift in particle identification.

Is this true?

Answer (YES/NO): NO